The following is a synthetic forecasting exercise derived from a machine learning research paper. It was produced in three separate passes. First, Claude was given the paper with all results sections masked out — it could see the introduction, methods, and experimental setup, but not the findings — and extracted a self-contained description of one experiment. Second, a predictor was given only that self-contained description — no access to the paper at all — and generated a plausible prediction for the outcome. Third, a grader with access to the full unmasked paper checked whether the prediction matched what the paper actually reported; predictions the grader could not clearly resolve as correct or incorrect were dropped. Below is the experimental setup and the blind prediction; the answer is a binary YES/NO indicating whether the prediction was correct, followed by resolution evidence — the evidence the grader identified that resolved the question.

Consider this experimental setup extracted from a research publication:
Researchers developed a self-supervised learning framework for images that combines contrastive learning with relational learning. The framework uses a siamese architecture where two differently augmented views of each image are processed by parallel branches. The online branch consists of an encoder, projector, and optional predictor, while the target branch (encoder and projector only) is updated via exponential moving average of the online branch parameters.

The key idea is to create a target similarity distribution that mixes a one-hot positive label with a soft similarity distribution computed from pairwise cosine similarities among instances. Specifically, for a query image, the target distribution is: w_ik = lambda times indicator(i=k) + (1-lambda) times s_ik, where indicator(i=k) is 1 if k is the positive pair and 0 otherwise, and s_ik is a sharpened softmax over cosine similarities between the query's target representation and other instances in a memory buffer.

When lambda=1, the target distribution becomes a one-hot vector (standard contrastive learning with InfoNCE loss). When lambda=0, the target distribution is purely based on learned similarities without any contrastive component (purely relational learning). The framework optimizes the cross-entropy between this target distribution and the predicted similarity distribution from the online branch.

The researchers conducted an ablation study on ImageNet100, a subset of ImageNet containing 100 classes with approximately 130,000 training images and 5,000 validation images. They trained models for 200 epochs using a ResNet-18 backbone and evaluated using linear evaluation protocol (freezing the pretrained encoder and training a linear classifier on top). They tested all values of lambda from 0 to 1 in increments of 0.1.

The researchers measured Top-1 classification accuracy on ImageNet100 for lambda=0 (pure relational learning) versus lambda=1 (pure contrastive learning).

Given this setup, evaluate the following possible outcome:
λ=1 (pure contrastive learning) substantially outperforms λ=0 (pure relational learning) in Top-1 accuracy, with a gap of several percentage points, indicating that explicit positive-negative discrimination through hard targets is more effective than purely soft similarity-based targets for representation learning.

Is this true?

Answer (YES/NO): NO